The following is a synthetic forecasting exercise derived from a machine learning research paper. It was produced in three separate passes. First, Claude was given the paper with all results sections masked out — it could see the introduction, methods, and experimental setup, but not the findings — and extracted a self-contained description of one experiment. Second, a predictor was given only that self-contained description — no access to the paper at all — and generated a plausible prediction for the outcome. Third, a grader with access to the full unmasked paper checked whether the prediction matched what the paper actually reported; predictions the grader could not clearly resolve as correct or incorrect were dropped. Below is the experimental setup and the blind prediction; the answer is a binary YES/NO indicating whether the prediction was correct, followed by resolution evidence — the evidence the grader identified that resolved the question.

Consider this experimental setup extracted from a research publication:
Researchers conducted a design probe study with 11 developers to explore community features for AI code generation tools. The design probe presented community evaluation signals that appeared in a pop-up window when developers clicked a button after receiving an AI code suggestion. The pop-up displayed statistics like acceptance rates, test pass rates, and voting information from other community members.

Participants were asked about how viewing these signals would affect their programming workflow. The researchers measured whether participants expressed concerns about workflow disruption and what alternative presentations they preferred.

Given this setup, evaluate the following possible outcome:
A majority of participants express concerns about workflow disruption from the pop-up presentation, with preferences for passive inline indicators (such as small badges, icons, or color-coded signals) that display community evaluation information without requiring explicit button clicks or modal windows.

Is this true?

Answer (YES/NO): NO